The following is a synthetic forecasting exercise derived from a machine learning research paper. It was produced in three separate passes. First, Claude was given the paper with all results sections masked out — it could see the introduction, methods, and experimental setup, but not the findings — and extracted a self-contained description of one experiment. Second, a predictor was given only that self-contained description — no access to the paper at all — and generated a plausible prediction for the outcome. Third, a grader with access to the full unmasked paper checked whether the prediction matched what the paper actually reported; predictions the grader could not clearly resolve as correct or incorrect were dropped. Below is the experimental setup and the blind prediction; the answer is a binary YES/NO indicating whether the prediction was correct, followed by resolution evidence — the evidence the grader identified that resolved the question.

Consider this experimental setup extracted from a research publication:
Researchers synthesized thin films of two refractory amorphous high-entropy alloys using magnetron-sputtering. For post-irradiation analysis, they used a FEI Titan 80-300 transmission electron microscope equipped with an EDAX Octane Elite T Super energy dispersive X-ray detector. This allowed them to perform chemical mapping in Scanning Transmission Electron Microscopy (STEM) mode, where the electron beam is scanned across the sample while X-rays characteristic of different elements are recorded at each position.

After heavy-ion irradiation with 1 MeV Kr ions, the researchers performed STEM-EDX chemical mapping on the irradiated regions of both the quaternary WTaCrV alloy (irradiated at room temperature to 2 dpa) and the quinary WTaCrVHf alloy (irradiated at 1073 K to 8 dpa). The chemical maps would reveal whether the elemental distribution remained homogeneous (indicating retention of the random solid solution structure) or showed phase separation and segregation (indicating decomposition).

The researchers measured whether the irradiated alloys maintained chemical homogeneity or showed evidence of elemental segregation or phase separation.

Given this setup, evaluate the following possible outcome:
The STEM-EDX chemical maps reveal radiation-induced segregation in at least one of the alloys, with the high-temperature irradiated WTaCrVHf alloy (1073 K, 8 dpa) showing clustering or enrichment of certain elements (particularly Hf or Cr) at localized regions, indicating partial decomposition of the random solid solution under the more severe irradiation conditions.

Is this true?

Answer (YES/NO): YES